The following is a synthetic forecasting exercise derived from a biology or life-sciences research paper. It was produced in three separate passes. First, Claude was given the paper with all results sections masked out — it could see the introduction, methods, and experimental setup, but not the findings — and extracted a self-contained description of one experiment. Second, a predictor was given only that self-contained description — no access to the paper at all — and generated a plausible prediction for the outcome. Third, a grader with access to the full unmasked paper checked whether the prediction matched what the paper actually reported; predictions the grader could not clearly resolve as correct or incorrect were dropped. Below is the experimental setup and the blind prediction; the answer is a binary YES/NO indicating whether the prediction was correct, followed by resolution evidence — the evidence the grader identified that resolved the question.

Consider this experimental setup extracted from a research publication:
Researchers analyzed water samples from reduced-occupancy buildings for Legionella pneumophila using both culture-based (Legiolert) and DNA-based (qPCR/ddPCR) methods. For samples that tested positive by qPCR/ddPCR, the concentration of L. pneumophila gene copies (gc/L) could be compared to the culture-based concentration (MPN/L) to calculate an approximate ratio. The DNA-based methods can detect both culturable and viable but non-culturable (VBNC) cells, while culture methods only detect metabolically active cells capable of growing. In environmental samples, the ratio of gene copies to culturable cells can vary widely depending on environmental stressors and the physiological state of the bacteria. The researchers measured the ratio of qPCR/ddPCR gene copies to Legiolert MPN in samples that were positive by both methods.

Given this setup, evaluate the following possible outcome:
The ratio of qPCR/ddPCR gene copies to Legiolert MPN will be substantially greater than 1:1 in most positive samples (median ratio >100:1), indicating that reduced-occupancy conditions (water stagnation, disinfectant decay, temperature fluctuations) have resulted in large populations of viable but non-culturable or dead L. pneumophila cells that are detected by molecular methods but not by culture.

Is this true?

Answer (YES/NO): NO